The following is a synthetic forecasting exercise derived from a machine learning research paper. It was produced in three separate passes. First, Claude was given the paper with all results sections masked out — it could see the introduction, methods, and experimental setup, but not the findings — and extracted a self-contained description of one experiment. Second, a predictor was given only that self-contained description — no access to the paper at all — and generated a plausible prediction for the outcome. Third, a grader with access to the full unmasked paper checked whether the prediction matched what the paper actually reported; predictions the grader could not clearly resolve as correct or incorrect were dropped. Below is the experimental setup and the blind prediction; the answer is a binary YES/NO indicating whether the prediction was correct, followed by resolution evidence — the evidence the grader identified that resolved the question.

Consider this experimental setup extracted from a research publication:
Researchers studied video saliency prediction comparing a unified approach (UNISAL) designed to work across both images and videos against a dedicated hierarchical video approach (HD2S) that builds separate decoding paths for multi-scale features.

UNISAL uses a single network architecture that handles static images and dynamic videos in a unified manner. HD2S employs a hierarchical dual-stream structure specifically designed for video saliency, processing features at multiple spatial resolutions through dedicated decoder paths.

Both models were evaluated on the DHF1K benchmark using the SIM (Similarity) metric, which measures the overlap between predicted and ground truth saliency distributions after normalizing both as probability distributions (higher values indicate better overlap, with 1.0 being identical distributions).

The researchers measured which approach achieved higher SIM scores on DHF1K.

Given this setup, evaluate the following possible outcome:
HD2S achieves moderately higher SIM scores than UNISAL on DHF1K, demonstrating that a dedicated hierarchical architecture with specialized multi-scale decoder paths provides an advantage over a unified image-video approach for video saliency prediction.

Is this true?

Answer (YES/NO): YES